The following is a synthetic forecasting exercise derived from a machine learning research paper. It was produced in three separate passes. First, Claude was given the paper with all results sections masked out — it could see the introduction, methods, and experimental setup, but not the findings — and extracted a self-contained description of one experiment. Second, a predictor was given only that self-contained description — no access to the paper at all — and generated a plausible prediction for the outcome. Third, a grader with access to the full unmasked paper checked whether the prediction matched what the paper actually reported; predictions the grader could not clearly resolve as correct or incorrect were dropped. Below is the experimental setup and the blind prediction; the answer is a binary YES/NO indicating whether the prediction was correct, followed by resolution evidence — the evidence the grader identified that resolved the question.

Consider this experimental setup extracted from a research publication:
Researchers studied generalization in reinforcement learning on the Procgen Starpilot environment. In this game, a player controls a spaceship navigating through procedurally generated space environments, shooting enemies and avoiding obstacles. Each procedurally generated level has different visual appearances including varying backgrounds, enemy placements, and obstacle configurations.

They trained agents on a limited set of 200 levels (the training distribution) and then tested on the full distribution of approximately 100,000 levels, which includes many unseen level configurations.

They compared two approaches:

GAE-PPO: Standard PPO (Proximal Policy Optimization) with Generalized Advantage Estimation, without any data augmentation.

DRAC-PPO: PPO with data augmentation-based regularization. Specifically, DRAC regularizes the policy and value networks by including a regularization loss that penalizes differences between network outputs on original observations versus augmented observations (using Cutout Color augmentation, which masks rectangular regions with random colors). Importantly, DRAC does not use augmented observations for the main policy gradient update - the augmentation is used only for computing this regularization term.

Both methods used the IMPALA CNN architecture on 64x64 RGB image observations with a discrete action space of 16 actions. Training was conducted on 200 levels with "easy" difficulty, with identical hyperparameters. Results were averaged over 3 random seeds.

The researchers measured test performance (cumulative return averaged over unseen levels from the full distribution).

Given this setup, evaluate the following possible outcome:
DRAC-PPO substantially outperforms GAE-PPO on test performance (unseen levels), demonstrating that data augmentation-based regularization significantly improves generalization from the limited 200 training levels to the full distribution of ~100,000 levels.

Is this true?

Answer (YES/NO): NO